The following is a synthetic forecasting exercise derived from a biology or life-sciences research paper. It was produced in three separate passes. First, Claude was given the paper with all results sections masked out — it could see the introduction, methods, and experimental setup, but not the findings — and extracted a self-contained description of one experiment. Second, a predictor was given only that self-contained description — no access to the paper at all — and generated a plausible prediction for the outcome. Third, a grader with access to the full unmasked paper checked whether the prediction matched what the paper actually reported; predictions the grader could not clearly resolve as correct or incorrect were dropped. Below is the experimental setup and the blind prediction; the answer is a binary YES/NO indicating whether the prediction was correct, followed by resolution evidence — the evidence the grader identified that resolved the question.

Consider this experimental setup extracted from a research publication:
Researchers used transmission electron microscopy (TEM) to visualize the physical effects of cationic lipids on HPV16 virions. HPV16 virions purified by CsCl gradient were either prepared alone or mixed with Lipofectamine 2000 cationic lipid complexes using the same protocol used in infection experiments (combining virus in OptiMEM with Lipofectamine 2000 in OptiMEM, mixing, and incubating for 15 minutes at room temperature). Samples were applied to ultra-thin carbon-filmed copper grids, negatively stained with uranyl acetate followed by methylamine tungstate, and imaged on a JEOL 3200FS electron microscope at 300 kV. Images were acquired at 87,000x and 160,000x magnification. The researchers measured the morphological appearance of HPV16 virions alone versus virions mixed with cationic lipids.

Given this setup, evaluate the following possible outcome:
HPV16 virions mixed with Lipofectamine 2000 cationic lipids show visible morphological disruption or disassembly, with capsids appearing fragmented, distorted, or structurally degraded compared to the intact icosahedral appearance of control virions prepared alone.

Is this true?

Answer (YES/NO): NO